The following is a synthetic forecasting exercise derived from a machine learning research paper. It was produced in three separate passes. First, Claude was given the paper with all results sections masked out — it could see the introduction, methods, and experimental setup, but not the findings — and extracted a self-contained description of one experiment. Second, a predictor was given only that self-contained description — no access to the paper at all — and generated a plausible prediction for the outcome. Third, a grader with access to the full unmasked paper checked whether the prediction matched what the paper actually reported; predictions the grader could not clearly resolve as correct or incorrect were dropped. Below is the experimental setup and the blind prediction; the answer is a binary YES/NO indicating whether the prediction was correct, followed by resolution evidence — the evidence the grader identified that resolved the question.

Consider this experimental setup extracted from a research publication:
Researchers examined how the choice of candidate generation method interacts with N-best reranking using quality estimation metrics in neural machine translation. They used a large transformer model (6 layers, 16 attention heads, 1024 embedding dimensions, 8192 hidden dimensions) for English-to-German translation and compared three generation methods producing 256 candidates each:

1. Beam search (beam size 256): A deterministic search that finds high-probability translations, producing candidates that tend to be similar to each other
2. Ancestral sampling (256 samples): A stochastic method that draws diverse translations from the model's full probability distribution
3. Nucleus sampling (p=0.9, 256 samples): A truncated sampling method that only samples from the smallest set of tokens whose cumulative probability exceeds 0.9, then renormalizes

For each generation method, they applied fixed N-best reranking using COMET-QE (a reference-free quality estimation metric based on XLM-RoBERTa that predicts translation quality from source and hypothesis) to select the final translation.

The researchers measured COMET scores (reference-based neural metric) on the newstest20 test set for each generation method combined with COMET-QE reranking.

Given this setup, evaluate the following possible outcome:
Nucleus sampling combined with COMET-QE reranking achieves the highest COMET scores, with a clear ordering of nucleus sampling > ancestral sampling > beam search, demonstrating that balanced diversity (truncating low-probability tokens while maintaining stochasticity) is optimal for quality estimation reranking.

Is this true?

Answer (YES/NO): NO